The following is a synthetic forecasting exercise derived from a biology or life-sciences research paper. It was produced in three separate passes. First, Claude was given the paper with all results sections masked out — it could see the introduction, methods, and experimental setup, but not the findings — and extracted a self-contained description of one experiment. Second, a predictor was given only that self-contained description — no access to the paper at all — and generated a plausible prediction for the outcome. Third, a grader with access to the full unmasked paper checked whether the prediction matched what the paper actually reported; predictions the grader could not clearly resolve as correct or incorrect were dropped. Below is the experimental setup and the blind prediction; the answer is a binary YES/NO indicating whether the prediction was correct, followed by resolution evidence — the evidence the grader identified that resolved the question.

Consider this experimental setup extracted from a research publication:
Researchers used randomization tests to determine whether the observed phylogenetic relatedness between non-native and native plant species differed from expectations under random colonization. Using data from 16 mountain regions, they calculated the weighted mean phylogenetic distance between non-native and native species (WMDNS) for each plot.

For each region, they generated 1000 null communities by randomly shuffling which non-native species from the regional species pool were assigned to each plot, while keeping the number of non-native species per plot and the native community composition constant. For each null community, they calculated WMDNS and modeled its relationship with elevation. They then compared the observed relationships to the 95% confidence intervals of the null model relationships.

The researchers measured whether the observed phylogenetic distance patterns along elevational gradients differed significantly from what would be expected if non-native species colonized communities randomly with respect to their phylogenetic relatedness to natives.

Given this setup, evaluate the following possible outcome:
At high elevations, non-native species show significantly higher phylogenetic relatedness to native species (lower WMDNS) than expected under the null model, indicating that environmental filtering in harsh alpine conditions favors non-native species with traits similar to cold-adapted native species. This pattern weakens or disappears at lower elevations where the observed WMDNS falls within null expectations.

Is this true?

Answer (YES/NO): NO